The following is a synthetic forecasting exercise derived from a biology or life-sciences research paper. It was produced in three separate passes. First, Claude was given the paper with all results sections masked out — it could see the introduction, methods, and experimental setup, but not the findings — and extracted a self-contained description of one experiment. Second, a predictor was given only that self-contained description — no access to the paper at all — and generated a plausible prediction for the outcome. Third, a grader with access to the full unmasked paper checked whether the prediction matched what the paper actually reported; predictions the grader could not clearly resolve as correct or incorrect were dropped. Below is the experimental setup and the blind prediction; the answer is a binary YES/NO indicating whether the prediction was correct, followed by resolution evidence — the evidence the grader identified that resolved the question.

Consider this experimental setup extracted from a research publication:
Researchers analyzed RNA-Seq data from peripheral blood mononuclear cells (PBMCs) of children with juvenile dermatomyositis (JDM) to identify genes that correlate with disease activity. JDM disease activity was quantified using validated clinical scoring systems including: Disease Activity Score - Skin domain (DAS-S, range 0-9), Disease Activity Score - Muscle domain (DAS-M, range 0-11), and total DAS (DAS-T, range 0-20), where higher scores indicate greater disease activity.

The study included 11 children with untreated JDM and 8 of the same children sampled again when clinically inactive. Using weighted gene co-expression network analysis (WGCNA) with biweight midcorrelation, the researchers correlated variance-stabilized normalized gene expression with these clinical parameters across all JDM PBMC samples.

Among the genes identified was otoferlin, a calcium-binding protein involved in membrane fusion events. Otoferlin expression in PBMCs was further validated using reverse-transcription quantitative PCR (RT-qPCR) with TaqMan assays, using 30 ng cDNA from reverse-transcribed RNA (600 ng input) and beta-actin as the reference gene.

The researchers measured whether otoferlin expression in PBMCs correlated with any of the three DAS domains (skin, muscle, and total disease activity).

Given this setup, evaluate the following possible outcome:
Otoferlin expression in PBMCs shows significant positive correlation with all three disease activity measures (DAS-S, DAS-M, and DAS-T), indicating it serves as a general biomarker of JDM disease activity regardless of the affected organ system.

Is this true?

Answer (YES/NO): YES